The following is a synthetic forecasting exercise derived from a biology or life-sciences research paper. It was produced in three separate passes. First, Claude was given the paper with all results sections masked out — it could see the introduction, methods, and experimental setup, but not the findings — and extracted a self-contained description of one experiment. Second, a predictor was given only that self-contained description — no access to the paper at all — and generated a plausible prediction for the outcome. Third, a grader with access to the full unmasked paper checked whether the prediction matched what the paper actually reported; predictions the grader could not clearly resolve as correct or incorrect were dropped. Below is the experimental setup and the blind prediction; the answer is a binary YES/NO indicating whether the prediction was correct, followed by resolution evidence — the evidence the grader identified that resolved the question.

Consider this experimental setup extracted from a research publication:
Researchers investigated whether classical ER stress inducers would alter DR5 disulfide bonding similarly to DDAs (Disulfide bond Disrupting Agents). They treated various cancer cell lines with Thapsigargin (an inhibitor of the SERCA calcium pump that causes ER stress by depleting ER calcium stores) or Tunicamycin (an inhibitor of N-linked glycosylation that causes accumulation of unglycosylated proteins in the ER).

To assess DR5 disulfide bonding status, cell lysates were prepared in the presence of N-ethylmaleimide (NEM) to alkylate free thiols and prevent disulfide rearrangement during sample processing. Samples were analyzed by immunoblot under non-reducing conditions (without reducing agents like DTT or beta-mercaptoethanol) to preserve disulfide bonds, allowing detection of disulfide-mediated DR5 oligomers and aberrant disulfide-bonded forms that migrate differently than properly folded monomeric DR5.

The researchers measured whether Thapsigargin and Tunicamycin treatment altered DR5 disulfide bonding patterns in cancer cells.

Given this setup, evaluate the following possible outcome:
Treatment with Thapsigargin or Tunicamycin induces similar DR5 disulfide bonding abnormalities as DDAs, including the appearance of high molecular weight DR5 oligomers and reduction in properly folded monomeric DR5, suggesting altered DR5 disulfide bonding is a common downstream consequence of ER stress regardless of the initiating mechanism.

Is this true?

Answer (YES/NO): NO